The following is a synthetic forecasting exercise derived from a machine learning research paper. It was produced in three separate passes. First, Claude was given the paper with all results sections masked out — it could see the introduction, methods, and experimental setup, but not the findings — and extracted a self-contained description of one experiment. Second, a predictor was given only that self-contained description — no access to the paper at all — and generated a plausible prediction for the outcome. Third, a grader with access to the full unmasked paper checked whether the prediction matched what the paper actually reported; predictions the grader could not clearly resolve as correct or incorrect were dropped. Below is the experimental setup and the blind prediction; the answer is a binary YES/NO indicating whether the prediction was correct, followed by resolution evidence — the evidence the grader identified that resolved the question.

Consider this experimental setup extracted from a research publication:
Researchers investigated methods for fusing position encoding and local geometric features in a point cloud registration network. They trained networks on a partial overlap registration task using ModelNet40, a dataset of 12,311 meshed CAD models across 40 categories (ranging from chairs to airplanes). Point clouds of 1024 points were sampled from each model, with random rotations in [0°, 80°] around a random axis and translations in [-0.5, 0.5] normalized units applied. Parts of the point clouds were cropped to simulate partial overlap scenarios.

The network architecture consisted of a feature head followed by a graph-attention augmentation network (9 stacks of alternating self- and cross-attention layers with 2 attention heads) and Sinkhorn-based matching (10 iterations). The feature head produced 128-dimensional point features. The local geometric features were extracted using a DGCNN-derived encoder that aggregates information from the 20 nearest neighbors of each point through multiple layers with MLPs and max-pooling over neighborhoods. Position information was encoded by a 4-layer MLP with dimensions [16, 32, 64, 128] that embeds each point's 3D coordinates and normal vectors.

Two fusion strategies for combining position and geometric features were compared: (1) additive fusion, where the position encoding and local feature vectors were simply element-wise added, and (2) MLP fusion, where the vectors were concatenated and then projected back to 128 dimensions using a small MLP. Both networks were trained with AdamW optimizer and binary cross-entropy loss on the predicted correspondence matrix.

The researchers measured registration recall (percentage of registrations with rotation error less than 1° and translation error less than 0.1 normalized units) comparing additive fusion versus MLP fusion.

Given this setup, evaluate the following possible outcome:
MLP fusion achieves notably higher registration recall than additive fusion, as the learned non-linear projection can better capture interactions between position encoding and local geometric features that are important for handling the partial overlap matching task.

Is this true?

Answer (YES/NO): NO